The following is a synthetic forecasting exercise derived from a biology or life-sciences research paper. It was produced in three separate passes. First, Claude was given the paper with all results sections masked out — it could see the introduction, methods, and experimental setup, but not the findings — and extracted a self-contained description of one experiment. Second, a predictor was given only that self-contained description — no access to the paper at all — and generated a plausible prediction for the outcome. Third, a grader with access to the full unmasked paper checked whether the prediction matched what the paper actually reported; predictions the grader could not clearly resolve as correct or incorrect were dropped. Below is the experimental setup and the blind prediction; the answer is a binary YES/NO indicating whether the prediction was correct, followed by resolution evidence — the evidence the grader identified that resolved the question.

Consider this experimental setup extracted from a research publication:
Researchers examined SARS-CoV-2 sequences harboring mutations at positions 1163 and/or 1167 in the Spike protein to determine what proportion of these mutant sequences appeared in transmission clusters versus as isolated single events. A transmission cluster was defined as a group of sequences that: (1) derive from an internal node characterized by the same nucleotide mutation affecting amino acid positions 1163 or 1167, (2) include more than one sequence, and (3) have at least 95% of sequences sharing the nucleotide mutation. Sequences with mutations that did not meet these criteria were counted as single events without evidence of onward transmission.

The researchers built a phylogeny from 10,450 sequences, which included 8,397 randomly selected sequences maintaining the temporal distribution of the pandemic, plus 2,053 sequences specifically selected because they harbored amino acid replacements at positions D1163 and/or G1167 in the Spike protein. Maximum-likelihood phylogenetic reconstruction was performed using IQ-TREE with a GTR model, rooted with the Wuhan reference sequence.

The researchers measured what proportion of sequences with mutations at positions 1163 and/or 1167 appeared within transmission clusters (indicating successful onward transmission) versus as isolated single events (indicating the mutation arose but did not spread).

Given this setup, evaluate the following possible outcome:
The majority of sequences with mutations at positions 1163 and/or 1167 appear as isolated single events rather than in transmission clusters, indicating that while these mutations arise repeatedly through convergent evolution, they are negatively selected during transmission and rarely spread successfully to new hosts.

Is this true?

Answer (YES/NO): NO